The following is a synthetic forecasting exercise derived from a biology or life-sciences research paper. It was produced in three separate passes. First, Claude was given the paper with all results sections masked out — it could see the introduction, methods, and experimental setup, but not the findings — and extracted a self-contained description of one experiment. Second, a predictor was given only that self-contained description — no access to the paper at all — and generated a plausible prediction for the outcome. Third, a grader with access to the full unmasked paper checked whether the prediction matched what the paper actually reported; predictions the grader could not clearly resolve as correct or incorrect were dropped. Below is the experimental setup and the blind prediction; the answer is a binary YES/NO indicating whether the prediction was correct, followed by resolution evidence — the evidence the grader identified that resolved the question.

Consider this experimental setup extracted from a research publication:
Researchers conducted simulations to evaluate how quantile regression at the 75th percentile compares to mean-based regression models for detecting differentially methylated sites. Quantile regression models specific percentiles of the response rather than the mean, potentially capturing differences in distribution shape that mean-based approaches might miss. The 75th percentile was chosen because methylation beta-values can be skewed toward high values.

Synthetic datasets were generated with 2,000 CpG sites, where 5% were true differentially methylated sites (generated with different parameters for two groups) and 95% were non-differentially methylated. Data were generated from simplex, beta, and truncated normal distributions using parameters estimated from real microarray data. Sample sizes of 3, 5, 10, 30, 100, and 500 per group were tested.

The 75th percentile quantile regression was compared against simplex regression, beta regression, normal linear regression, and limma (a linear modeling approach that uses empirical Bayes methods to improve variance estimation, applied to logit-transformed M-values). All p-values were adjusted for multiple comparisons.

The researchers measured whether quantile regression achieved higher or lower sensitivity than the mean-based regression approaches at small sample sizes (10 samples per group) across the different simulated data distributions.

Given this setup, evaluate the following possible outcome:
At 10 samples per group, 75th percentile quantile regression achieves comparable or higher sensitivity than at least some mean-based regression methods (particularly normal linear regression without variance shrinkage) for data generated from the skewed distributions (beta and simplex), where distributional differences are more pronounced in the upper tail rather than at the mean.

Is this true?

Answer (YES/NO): NO